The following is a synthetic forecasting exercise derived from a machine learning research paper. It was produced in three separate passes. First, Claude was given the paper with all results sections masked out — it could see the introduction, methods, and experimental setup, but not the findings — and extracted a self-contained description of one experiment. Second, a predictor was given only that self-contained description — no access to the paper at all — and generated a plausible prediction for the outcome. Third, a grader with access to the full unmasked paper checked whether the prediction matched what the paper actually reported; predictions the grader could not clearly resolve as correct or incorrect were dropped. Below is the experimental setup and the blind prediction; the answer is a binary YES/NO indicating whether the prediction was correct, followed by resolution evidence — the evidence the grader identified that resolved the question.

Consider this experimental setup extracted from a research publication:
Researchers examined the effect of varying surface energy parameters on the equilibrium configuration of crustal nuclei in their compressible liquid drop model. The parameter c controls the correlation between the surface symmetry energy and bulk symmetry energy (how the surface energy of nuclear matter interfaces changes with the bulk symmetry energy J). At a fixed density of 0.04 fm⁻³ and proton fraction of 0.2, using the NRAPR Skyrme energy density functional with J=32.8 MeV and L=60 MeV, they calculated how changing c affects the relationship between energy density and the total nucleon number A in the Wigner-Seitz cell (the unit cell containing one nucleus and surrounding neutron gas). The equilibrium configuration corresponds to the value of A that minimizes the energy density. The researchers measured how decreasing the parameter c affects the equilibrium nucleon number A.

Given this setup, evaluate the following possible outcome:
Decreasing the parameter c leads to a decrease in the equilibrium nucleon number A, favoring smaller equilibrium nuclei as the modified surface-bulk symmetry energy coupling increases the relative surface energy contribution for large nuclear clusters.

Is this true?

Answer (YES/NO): NO